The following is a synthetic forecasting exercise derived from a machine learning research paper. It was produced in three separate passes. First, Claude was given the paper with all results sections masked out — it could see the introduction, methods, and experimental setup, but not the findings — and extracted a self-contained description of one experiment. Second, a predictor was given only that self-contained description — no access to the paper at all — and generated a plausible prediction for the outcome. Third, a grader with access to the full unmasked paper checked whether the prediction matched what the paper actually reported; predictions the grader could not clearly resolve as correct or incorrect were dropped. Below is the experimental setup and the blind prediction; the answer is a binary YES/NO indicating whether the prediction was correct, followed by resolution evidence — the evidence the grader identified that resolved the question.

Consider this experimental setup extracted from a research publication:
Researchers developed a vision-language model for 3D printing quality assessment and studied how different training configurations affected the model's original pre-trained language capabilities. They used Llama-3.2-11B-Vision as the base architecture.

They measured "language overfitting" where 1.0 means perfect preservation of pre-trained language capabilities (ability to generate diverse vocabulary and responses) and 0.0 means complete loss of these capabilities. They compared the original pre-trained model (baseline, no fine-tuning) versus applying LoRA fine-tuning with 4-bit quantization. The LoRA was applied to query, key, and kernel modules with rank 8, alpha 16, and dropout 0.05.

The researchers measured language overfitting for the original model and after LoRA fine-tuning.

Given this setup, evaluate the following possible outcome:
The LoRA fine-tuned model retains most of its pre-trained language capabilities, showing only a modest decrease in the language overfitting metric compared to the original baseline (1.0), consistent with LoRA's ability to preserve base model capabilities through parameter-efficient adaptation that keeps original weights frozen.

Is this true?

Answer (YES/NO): YES